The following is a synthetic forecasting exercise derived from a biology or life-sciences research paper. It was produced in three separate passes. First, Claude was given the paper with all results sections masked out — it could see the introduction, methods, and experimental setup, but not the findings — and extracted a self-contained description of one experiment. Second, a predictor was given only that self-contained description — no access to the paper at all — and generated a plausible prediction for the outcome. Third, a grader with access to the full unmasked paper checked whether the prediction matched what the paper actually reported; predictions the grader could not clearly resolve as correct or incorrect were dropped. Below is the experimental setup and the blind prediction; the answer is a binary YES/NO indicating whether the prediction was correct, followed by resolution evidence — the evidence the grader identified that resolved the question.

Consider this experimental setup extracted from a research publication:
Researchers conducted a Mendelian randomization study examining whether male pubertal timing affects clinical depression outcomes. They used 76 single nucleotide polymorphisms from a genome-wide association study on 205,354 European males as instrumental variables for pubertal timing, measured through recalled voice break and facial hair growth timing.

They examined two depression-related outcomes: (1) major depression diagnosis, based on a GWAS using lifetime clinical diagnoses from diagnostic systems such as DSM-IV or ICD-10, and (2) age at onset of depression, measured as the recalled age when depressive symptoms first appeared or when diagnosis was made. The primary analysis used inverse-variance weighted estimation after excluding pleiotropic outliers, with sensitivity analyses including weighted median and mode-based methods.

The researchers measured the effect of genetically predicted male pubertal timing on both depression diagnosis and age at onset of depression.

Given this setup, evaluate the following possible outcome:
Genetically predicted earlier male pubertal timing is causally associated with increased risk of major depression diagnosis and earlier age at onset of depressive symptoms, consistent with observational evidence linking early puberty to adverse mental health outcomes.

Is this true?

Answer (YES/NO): NO